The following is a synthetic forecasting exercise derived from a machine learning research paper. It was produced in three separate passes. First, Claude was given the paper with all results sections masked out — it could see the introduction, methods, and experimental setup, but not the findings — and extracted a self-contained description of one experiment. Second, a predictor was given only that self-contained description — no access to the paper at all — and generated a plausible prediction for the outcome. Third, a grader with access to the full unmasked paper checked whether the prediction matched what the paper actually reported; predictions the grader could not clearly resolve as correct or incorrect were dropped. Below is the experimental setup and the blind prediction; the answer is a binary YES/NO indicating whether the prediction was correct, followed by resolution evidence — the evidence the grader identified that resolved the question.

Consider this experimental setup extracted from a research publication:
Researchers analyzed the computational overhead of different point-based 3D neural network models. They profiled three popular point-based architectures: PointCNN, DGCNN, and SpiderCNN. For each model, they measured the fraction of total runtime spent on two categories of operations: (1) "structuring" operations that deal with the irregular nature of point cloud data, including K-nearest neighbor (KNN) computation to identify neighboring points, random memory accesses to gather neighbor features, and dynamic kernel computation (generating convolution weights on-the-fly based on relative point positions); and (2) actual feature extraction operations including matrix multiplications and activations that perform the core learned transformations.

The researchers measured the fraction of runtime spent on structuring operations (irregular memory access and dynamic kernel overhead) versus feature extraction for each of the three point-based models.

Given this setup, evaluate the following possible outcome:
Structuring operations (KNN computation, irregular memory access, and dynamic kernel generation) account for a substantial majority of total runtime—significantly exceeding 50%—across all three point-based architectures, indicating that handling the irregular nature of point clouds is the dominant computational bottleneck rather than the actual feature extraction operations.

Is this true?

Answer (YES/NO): YES